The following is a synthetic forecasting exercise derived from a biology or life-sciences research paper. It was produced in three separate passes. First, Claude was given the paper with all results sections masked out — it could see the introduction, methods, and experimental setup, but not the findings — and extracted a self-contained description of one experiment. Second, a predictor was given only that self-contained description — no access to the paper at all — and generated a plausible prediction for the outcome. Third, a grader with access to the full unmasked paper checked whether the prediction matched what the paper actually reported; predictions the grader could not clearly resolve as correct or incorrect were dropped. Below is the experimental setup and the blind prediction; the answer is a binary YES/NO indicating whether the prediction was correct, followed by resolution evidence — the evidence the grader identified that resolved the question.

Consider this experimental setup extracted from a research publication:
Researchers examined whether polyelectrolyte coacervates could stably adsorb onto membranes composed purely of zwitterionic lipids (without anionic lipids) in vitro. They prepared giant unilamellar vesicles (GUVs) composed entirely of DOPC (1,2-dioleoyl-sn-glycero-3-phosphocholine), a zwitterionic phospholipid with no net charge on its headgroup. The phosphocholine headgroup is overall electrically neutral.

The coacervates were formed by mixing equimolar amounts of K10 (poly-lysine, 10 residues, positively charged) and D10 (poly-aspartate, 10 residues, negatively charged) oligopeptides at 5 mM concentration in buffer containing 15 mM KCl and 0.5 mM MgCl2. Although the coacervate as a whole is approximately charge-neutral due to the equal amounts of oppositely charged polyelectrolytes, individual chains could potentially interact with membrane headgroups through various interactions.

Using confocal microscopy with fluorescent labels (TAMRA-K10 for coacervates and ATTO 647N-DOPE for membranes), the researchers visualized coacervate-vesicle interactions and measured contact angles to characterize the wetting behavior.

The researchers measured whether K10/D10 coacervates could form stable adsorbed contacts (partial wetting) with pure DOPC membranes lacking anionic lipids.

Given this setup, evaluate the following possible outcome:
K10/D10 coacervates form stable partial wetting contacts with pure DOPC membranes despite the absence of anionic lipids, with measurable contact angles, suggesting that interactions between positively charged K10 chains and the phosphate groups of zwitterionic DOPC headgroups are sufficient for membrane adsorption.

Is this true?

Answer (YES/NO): NO